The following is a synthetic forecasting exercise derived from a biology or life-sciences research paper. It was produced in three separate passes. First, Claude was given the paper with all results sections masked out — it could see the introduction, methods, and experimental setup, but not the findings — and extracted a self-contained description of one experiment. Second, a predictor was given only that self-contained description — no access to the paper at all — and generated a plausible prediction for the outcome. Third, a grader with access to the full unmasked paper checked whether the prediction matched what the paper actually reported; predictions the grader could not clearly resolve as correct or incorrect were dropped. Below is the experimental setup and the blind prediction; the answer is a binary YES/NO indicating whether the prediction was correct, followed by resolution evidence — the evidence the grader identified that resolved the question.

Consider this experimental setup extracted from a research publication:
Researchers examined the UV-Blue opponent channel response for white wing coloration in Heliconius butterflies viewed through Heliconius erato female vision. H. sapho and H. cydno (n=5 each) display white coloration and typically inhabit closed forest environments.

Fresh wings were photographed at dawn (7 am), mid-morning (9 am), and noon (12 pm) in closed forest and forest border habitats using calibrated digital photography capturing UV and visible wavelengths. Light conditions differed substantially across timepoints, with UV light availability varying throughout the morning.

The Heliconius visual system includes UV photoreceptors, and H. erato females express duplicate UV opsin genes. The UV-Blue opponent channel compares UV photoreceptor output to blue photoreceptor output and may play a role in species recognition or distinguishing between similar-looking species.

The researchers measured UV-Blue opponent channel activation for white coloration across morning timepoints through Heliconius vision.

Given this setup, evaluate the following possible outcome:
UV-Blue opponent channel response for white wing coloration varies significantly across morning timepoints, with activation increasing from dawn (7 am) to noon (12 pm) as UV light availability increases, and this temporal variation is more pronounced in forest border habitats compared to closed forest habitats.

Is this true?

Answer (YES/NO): NO